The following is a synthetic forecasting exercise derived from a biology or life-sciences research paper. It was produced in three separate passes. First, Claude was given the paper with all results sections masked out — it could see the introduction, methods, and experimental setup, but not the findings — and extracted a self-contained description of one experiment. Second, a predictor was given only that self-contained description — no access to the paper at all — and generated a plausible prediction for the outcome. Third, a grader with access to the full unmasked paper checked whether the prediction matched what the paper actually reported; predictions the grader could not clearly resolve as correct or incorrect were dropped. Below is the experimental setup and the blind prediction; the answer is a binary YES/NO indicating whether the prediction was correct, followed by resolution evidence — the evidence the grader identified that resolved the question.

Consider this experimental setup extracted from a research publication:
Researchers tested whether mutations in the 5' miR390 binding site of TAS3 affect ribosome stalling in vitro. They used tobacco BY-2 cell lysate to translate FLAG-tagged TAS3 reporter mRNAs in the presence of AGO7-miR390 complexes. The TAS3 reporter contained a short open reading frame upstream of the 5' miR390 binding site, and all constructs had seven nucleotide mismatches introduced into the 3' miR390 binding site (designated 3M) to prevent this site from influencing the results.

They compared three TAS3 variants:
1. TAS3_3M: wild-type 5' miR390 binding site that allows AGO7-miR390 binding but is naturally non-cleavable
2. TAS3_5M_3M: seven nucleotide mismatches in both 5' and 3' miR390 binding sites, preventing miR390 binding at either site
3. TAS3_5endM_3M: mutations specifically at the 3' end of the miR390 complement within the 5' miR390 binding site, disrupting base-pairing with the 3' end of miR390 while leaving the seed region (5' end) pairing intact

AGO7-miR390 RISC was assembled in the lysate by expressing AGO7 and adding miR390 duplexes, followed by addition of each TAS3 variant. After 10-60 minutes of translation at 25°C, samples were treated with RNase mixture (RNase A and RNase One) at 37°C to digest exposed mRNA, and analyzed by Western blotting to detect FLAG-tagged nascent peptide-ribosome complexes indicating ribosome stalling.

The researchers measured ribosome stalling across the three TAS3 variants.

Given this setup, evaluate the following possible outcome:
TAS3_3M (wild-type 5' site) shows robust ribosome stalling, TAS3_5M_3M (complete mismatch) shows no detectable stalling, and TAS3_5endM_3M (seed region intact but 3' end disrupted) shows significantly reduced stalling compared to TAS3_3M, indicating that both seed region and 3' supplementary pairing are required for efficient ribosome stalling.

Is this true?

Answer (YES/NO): YES